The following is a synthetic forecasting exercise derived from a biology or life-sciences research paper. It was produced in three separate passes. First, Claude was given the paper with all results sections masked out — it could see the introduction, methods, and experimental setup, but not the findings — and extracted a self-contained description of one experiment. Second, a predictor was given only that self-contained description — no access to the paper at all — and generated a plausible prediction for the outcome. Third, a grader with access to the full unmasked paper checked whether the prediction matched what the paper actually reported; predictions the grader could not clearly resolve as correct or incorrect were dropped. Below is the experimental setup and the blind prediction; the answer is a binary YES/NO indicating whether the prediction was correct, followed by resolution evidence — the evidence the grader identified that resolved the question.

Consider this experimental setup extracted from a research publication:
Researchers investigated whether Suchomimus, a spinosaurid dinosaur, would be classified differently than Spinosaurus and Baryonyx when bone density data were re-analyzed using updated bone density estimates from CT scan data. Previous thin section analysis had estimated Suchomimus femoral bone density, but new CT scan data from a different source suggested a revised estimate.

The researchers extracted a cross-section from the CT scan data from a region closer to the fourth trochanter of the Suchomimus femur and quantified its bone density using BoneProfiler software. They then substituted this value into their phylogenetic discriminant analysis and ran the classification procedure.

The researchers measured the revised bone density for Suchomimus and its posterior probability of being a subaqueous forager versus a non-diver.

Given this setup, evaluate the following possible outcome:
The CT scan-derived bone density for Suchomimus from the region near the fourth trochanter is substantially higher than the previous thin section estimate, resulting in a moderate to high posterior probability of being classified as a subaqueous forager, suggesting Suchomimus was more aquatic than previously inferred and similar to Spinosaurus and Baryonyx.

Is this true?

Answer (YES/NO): NO